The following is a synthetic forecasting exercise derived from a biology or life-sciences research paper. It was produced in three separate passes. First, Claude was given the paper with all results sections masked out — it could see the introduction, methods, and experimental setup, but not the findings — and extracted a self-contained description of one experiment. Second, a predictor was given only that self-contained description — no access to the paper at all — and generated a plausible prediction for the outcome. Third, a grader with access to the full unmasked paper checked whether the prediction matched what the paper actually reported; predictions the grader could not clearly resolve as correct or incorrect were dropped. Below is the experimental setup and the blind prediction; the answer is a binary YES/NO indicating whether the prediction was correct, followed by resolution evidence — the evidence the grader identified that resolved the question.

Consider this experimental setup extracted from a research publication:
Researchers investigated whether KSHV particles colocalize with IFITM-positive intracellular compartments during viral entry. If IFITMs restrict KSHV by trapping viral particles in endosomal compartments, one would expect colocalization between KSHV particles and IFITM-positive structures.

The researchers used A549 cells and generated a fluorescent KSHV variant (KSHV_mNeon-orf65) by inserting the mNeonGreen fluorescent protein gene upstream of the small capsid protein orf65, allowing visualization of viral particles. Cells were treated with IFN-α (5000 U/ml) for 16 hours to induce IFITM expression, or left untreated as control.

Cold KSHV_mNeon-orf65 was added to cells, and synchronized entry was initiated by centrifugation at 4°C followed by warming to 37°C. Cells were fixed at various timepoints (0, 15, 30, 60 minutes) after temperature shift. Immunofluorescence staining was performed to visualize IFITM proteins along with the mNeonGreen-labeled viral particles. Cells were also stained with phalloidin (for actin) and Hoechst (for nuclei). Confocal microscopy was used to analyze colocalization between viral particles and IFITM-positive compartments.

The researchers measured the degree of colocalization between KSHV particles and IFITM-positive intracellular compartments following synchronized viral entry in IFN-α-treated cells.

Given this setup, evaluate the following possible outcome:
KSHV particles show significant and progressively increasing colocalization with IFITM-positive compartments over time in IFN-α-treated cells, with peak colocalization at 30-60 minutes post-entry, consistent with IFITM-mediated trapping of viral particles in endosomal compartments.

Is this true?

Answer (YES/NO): NO